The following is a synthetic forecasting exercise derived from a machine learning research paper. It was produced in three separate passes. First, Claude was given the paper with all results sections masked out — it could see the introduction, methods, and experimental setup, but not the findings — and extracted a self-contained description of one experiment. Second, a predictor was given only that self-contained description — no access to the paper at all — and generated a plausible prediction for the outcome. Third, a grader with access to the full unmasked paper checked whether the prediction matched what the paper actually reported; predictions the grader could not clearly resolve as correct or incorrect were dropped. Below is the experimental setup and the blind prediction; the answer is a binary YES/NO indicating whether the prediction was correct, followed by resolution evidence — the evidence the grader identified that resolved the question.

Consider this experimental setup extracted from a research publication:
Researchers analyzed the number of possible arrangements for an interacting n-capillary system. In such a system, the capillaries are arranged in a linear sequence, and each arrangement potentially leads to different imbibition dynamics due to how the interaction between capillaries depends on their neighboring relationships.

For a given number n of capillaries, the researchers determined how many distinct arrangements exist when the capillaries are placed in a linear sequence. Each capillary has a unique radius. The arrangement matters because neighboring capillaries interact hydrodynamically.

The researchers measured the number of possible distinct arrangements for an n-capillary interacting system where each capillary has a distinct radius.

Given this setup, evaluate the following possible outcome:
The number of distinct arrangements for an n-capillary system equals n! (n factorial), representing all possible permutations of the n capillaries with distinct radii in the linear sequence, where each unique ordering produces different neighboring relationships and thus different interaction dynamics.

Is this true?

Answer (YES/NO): NO